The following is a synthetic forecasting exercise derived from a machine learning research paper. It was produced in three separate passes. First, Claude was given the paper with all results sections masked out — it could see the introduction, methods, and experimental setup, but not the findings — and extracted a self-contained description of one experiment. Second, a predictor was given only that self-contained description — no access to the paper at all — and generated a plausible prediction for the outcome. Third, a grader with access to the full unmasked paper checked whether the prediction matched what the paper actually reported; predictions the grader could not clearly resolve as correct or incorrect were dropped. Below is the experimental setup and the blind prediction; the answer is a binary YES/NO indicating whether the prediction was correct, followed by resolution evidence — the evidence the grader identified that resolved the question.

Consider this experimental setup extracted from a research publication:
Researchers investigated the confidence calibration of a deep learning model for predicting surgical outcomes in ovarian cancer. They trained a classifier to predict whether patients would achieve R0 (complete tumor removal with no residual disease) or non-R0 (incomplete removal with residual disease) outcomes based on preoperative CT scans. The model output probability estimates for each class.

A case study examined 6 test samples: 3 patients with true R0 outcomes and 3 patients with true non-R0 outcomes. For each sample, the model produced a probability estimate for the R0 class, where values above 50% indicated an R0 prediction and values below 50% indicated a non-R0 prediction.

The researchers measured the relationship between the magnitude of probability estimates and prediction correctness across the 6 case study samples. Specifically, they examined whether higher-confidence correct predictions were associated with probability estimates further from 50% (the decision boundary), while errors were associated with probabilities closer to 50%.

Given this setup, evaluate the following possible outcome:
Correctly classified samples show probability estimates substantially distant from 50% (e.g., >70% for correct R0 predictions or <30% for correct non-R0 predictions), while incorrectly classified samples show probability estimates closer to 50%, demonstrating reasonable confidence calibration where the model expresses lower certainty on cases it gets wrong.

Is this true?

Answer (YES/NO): NO